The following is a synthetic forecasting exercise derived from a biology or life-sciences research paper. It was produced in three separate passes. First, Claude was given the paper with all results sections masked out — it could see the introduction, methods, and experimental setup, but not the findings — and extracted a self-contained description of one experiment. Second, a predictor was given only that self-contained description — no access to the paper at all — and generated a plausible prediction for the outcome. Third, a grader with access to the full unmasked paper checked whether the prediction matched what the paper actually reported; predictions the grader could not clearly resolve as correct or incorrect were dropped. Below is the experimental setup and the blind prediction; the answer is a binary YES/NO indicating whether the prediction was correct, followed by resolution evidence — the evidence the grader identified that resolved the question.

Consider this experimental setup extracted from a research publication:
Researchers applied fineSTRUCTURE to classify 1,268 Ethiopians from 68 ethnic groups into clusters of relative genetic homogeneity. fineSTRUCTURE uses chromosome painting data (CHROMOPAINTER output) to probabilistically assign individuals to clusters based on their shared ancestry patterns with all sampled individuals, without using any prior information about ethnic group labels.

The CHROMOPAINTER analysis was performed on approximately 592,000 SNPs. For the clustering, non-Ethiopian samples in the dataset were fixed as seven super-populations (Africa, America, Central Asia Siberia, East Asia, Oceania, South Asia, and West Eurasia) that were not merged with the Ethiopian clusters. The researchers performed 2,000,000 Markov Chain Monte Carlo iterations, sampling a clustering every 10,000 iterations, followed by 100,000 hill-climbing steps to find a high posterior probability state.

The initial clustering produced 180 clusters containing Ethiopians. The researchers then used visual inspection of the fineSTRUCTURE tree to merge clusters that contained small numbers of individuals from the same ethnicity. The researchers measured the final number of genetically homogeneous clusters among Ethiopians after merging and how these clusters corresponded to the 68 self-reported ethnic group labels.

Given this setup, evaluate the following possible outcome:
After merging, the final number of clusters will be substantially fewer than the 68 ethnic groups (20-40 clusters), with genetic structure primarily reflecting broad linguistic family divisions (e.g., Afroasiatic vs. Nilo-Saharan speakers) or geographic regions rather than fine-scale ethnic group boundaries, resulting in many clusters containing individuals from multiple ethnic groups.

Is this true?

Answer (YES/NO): NO